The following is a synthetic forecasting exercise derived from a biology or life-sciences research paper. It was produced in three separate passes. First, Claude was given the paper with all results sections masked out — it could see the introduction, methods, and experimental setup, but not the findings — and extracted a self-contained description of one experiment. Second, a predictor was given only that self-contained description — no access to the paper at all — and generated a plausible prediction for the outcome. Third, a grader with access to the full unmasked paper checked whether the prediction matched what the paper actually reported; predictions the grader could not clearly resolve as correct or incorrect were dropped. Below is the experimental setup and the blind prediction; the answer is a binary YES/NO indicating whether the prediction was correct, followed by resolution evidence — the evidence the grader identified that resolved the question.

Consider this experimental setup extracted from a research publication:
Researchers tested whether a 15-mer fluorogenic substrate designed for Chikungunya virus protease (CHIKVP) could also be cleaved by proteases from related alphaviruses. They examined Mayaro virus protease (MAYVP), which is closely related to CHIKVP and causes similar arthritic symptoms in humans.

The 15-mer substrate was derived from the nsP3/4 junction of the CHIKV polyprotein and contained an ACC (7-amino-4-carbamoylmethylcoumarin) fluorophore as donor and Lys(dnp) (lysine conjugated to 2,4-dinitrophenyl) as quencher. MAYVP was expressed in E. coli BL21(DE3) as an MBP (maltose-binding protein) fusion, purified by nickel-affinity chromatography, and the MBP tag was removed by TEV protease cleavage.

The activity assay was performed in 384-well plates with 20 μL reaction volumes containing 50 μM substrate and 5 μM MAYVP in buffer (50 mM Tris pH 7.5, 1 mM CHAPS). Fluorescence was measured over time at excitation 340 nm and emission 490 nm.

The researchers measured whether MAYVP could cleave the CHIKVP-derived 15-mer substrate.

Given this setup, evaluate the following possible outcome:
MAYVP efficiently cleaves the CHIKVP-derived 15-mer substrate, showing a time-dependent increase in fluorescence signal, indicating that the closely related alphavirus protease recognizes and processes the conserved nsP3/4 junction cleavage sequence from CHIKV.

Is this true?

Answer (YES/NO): NO